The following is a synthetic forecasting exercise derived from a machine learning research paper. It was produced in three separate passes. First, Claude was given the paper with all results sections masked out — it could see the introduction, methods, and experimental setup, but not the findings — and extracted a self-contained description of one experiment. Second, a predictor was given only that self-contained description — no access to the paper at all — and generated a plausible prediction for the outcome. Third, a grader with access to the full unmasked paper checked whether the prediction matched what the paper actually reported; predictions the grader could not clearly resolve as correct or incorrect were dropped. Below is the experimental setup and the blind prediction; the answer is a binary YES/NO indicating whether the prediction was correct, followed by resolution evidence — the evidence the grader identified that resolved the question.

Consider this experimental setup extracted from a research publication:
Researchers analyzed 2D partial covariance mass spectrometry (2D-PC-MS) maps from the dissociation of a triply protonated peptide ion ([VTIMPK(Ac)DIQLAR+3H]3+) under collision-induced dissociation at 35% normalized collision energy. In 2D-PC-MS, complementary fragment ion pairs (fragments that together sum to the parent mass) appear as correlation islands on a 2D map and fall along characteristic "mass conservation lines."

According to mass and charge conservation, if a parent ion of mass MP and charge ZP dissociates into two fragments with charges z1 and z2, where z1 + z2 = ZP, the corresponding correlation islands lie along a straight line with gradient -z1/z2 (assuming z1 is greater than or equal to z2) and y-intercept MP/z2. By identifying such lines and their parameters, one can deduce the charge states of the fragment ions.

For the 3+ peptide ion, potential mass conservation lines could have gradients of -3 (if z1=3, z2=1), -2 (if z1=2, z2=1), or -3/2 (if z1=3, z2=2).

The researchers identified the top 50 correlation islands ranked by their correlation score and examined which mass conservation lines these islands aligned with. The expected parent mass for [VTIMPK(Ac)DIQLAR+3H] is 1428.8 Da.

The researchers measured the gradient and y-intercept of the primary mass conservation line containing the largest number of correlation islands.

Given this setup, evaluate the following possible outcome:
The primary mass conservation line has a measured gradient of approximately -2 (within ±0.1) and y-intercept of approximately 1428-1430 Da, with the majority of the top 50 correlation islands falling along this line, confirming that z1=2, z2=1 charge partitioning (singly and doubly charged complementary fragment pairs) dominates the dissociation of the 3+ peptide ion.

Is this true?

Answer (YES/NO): NO